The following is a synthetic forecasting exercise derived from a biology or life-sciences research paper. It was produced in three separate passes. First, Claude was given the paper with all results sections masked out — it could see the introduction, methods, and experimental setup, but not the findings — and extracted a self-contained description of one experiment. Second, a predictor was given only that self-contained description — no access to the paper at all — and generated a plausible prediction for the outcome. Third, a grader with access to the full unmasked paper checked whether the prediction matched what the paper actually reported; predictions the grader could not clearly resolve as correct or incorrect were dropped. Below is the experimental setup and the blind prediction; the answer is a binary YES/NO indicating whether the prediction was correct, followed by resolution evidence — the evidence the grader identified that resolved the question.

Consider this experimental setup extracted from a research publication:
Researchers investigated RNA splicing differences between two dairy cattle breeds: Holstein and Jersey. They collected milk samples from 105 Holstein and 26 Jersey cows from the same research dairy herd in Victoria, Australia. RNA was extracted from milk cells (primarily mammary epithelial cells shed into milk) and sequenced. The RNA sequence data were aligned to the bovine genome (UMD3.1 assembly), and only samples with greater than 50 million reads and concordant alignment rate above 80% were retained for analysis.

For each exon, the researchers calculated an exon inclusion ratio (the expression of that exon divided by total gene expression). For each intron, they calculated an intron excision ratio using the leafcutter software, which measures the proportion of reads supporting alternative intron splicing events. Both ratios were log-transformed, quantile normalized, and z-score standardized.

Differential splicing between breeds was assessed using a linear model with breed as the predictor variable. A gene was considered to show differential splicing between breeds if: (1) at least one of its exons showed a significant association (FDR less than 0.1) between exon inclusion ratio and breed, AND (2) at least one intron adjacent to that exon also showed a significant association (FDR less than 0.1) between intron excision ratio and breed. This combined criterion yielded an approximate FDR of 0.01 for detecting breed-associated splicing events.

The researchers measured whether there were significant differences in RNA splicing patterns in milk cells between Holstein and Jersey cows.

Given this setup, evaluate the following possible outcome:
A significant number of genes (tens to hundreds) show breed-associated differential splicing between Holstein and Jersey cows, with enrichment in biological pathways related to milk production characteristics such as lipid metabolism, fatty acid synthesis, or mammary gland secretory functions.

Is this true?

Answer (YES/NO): NO